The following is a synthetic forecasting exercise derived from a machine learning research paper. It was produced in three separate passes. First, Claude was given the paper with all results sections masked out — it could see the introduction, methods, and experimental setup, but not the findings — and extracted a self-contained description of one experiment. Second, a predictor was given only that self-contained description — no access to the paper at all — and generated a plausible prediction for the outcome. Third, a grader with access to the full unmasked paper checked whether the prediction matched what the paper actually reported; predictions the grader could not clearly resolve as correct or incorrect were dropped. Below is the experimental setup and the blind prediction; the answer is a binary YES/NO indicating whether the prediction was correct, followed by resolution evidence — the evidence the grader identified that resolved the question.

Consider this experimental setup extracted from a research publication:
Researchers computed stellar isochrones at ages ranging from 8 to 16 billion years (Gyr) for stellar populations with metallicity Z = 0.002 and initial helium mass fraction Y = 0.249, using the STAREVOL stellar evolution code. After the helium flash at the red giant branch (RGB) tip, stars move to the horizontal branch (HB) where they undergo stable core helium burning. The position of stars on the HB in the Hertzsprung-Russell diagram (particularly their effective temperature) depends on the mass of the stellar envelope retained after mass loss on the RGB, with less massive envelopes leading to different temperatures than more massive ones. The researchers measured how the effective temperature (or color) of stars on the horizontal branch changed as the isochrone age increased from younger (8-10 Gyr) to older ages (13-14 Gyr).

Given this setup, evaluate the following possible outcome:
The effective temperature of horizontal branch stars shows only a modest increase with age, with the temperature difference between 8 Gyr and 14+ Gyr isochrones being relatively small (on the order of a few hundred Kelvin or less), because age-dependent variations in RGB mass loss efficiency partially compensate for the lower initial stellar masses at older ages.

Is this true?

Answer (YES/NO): NO